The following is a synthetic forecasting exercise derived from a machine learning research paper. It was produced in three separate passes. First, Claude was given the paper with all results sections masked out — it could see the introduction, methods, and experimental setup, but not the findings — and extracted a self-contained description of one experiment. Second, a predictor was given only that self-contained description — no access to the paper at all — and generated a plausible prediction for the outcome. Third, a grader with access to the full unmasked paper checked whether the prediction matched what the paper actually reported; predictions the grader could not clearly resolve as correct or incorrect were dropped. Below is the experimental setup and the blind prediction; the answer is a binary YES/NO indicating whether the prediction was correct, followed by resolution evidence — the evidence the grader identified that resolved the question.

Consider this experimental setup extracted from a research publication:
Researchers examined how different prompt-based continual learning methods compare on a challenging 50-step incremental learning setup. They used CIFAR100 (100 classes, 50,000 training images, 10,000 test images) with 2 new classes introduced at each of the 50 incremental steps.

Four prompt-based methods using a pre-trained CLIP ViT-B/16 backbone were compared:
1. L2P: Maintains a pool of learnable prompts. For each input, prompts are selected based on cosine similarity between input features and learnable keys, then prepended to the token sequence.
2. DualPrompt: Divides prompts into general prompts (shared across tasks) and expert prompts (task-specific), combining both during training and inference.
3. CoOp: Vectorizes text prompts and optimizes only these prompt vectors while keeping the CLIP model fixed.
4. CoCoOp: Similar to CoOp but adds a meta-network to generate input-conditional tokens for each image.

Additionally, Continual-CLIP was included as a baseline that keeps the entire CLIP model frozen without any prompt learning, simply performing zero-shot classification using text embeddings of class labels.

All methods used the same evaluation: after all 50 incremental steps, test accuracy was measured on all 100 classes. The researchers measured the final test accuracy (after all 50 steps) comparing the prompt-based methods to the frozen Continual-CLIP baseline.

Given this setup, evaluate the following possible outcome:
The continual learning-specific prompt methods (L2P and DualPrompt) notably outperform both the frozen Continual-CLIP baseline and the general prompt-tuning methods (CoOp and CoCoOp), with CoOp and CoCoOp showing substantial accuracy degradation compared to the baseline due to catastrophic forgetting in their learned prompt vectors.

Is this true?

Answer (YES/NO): NO